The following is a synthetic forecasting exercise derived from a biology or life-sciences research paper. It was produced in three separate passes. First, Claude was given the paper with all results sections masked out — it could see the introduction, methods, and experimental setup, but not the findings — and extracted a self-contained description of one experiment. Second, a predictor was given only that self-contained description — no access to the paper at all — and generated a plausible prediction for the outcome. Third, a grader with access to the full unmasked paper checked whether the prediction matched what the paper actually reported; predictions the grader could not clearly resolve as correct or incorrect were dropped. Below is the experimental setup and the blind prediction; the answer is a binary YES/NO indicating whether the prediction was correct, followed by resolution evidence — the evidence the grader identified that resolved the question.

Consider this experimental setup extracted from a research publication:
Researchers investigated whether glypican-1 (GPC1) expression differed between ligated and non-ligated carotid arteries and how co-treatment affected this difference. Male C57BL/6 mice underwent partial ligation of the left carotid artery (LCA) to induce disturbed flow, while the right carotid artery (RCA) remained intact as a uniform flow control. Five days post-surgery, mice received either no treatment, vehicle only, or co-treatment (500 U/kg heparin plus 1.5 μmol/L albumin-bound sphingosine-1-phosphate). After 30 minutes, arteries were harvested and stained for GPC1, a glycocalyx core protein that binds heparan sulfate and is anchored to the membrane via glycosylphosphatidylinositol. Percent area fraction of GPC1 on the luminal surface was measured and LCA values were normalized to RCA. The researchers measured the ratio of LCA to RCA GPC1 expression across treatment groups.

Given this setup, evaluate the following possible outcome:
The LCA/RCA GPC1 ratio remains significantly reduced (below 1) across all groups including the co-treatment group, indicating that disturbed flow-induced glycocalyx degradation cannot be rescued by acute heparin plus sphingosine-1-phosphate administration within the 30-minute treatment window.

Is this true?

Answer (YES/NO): NO